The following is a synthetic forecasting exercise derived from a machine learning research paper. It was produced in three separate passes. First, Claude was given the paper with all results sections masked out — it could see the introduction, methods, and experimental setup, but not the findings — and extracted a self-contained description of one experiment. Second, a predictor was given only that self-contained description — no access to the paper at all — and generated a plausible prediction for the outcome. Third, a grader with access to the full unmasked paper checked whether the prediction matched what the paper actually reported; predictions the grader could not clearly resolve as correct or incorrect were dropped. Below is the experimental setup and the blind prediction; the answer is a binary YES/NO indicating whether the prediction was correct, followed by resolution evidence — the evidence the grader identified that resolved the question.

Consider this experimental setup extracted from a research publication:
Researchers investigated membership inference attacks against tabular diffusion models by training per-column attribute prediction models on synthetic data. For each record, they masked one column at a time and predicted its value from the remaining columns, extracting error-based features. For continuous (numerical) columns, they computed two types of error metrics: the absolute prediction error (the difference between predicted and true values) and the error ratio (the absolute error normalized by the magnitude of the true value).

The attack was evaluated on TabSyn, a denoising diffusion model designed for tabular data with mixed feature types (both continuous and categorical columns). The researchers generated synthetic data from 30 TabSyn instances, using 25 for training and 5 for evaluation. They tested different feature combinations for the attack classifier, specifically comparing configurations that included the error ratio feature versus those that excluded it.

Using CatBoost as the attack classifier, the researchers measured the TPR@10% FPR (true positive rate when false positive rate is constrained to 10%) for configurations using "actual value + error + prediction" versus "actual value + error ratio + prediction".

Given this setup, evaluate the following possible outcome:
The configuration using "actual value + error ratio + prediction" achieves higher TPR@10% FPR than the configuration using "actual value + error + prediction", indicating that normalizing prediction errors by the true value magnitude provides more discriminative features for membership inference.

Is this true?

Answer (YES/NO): YES